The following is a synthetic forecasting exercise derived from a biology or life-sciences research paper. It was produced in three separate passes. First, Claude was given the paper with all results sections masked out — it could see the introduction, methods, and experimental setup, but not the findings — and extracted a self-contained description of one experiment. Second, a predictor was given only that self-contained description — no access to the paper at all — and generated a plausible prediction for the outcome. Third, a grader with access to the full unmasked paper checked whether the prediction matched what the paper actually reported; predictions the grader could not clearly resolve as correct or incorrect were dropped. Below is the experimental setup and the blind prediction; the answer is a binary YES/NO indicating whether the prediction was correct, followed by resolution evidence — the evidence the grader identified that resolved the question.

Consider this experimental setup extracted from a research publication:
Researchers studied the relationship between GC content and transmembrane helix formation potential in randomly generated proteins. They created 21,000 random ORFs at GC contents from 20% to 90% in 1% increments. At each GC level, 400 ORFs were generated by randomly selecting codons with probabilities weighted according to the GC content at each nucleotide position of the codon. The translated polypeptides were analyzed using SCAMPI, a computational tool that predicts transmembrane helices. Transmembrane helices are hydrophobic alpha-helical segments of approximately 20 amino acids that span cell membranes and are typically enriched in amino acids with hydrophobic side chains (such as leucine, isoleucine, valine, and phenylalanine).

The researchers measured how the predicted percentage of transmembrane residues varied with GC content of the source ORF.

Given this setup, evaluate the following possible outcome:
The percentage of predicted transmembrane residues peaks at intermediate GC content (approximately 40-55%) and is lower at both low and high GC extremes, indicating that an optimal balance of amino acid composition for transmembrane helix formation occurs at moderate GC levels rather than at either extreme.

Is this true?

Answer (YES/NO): NO